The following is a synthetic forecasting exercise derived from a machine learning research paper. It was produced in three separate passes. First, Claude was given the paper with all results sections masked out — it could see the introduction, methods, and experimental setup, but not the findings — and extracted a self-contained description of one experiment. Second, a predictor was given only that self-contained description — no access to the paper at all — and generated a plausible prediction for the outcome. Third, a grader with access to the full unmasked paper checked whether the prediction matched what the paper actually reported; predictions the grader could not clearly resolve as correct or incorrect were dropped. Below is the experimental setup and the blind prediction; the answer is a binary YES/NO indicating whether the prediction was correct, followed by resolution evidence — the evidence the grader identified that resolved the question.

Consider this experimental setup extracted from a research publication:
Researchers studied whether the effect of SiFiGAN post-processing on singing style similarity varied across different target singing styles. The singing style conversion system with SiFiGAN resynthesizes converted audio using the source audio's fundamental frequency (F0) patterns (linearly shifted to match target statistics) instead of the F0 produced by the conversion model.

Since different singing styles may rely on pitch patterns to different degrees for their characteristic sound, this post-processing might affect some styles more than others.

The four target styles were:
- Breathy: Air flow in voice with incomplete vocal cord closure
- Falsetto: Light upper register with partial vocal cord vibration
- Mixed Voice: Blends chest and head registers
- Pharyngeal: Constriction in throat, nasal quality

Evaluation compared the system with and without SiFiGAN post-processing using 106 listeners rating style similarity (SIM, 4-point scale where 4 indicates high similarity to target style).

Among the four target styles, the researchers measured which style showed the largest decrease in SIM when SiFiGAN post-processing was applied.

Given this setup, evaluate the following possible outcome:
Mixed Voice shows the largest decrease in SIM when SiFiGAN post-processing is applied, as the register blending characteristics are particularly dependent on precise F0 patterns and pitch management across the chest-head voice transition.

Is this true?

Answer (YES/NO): YES